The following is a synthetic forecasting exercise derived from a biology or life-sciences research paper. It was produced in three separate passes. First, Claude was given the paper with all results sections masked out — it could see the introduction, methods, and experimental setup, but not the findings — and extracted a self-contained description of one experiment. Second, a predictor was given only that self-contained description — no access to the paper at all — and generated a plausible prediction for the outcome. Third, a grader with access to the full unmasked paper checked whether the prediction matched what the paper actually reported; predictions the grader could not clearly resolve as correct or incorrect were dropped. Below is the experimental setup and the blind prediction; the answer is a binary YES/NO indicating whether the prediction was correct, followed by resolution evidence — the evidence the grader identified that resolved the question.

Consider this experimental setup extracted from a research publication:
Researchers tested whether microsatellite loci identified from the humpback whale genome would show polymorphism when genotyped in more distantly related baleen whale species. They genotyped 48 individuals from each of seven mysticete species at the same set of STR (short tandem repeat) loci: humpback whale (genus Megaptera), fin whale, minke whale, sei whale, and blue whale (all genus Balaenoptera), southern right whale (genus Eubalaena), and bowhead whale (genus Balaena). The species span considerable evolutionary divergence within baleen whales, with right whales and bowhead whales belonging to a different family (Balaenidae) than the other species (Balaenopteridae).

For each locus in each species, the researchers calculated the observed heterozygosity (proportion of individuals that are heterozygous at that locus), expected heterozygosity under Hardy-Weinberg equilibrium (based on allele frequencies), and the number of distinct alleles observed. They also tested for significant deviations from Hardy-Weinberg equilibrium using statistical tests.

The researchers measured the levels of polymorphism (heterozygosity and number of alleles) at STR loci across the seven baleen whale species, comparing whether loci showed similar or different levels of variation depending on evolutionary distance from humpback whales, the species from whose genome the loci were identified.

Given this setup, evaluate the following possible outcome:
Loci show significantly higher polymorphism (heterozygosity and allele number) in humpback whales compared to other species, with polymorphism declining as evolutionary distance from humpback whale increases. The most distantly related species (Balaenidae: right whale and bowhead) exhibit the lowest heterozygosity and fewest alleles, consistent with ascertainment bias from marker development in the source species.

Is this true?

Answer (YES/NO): NO